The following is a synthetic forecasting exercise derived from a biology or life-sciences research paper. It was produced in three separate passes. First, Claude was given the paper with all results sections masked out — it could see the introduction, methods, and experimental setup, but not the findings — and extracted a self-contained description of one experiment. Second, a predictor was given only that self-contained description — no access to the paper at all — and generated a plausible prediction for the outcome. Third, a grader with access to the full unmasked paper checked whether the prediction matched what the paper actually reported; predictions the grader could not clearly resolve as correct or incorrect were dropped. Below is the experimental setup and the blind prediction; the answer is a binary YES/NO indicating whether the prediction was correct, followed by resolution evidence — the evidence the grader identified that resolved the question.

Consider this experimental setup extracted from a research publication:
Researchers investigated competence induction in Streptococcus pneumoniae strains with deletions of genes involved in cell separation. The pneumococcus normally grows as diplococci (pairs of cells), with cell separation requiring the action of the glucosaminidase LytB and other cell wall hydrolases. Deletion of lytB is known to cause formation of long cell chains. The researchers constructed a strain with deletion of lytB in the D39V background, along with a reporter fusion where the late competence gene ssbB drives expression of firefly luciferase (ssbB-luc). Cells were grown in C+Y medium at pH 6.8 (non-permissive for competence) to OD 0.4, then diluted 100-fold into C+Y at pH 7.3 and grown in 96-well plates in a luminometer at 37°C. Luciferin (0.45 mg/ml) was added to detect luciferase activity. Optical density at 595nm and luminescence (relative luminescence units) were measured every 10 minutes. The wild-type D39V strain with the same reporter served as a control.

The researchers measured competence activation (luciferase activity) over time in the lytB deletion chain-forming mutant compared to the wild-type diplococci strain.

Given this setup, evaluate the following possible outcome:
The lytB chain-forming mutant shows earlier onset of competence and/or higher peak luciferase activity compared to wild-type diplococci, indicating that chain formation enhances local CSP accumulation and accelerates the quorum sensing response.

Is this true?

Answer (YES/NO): YES